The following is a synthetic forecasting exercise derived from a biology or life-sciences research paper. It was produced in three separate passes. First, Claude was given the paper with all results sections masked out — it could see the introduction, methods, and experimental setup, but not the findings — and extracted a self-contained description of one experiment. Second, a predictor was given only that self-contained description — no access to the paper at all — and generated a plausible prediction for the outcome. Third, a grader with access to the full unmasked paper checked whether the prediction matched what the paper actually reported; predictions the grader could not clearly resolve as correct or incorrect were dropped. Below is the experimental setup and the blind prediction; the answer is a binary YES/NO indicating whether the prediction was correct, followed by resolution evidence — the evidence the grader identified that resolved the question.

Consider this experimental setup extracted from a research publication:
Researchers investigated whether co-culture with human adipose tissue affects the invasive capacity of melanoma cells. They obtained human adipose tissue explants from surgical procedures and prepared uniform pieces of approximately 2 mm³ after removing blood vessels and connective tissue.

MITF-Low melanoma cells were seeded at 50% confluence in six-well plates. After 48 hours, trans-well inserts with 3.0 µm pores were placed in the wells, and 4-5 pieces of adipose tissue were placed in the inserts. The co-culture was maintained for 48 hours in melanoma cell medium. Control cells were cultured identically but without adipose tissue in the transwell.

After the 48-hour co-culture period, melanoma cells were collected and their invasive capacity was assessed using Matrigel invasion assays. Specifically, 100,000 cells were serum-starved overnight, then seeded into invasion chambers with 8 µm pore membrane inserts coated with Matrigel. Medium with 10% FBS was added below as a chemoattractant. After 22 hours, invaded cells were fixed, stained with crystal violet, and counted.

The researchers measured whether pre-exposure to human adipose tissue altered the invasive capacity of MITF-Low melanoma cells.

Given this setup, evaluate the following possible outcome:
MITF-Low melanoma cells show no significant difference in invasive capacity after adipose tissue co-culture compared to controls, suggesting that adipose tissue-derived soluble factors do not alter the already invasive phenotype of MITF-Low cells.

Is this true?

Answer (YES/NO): NO